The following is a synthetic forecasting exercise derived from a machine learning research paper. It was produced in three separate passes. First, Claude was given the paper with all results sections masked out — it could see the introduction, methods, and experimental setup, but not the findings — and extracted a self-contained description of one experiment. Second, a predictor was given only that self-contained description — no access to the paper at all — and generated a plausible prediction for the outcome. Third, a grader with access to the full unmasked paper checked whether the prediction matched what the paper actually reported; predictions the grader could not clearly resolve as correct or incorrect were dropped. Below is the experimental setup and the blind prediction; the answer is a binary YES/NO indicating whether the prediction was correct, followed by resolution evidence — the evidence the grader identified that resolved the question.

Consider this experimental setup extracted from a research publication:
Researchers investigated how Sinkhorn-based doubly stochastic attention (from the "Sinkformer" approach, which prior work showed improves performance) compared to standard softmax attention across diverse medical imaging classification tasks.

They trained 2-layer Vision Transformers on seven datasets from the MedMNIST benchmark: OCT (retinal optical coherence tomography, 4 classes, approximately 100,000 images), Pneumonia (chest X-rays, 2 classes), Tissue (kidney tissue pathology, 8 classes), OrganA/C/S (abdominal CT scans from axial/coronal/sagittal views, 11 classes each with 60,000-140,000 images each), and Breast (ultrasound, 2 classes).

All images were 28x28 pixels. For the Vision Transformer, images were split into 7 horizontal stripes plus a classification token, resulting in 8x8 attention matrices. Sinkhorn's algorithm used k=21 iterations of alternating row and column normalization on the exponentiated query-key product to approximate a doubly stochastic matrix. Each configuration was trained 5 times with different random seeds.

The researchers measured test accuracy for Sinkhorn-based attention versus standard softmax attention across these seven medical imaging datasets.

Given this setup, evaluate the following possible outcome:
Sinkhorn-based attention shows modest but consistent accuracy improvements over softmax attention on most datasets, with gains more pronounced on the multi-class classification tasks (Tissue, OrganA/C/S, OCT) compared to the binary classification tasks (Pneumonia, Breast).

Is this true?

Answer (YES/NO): NO